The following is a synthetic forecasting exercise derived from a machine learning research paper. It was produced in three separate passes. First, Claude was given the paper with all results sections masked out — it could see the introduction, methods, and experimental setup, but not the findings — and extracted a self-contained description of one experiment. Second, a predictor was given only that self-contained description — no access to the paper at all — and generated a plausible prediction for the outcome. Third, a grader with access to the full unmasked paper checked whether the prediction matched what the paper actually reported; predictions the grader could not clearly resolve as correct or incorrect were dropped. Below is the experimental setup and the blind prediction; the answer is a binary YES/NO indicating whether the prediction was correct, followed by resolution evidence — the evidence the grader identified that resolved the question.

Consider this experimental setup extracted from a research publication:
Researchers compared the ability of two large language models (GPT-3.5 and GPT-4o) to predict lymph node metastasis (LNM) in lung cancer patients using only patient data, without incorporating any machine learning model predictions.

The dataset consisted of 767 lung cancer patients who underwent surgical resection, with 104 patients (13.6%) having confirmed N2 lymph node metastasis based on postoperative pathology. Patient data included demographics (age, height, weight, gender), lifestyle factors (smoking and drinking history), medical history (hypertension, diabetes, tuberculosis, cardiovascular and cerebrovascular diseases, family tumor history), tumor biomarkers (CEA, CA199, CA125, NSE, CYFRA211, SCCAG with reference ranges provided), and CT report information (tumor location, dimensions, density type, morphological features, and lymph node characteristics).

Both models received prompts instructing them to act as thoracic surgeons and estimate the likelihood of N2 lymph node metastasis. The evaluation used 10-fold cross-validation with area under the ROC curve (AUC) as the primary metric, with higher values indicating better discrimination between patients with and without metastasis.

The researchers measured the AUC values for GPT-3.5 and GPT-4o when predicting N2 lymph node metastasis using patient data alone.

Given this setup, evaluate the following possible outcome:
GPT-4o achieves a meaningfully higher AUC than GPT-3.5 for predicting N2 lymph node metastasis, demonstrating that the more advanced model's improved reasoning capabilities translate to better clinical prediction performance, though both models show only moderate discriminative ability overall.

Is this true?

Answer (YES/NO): YES